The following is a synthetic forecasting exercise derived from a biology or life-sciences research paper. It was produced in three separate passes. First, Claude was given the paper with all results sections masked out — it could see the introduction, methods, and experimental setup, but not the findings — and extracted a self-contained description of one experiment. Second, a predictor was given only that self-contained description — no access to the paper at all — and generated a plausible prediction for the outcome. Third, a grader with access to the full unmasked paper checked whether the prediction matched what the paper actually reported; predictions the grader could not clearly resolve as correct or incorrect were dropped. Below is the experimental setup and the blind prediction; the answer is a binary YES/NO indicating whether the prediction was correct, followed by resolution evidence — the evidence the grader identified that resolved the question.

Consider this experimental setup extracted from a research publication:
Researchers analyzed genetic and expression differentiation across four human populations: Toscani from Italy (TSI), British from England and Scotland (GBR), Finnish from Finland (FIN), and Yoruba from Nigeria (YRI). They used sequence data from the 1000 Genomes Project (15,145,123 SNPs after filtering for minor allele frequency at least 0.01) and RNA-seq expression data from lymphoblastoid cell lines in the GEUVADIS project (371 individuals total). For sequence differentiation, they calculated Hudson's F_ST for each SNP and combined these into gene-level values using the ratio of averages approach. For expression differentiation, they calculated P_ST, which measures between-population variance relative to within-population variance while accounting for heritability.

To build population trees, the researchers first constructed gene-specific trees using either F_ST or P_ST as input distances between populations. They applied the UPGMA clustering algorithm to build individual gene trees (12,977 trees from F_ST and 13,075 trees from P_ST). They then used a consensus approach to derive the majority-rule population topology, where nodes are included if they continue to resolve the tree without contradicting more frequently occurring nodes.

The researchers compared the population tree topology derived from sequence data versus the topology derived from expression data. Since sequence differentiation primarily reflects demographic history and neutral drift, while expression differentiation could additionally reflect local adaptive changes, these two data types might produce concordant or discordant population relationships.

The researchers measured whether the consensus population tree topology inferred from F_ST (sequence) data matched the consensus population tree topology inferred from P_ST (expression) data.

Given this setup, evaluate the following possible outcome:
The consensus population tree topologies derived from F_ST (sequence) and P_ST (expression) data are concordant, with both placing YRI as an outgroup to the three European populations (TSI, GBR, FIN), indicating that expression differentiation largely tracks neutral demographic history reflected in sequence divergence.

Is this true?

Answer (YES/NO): YES